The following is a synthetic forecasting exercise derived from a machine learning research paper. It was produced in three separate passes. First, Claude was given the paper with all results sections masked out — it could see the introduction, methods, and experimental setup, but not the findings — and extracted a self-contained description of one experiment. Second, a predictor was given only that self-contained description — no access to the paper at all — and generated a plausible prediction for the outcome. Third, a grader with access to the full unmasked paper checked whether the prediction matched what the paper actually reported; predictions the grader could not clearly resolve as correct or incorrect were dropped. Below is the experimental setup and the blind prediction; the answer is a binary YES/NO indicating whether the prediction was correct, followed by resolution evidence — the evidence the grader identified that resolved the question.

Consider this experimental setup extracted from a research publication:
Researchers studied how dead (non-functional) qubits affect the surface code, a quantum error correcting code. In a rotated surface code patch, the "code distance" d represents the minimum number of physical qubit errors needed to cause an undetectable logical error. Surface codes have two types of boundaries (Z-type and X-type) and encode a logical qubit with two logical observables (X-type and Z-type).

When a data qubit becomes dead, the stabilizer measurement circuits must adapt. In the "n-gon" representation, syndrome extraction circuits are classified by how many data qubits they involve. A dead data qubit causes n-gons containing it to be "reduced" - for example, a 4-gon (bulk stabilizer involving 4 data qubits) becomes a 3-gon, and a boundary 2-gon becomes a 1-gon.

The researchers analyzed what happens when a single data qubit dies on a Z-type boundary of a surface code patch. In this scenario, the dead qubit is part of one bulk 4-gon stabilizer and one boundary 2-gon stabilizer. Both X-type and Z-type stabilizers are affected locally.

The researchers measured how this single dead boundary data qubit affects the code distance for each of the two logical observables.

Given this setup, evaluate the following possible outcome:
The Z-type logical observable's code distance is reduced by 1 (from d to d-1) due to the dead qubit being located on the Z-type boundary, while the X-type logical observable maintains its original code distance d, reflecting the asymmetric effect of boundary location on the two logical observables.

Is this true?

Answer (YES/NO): NO